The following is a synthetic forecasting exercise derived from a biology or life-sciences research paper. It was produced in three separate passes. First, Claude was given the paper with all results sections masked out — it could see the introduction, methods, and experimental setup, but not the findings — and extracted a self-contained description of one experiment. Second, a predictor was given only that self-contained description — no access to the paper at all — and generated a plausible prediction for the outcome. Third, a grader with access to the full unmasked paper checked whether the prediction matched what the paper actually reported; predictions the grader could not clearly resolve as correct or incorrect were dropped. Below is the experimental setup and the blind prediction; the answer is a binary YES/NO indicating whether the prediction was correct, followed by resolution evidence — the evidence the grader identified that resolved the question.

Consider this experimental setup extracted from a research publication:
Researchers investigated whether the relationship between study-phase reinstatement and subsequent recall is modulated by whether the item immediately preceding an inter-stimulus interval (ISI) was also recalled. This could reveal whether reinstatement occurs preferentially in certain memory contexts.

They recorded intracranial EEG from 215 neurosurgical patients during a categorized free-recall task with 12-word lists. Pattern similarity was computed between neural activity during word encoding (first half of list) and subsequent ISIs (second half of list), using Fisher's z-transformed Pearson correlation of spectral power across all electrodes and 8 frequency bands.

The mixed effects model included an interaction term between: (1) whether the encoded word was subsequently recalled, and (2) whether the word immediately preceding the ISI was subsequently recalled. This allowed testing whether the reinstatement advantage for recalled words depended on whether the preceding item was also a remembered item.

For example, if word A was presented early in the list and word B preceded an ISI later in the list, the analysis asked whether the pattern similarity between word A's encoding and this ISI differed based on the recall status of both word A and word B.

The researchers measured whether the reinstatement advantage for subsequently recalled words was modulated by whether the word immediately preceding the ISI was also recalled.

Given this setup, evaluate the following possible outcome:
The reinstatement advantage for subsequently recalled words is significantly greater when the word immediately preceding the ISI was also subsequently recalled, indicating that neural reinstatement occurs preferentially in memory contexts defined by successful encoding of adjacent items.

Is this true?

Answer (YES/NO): NO